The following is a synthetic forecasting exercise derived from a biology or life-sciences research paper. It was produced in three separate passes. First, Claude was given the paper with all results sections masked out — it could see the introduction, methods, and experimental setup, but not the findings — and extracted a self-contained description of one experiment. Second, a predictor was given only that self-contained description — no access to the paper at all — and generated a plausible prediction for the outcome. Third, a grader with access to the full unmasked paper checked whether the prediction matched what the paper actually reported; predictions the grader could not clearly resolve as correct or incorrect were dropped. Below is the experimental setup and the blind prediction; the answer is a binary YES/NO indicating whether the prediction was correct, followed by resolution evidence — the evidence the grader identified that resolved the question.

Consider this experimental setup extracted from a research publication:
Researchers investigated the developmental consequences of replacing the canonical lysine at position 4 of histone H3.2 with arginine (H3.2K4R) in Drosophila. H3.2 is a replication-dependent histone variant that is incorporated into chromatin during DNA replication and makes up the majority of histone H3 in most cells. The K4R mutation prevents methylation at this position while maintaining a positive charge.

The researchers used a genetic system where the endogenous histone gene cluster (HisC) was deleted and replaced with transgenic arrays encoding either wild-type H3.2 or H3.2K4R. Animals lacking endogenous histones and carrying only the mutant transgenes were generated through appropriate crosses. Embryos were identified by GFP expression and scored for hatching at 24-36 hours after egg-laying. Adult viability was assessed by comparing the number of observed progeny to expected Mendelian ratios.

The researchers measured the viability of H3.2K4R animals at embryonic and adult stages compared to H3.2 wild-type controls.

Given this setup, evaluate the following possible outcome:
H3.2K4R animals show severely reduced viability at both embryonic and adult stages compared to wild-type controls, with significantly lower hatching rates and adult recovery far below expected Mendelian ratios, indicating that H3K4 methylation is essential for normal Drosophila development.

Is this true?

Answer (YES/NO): YES